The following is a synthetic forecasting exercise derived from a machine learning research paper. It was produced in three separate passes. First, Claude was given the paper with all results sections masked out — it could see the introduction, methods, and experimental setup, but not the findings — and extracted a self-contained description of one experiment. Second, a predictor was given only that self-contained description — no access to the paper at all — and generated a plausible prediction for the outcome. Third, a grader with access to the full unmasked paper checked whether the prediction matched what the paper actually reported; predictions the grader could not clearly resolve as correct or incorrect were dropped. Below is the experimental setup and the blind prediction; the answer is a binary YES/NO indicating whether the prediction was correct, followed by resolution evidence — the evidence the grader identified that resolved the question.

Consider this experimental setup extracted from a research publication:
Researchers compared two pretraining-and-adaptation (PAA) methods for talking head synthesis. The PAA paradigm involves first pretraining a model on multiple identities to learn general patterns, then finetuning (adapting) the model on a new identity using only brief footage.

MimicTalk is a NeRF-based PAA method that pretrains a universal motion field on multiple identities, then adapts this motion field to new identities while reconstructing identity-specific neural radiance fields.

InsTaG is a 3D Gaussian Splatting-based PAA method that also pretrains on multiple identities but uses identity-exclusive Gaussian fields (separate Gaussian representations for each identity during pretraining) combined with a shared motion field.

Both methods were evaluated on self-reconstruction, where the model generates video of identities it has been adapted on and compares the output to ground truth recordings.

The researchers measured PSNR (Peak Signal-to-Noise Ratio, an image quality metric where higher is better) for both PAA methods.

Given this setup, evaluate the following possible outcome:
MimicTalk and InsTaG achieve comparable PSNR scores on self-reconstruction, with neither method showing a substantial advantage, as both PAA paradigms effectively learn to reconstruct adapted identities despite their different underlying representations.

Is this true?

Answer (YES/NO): NO